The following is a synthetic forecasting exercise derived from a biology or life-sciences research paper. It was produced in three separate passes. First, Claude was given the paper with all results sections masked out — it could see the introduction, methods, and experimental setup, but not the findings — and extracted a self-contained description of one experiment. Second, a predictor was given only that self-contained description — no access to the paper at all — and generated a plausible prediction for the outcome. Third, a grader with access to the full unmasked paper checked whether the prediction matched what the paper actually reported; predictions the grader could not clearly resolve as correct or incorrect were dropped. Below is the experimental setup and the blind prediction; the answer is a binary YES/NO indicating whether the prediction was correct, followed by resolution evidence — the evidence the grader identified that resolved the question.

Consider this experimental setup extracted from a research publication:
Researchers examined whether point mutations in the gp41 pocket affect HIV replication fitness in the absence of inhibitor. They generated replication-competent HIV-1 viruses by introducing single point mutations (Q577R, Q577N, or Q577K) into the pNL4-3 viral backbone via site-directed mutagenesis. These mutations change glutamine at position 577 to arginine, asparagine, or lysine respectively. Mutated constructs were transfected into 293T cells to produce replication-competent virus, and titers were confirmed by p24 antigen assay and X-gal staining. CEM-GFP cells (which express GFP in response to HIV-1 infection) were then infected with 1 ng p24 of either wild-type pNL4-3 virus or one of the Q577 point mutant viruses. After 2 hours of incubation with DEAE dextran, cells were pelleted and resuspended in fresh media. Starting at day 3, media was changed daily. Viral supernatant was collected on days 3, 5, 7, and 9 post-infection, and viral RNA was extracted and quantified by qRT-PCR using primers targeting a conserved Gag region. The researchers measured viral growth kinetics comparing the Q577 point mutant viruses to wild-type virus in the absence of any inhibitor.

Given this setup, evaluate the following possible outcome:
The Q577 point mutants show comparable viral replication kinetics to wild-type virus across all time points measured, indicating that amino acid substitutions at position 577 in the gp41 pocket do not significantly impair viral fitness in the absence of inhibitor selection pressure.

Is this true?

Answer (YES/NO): NO